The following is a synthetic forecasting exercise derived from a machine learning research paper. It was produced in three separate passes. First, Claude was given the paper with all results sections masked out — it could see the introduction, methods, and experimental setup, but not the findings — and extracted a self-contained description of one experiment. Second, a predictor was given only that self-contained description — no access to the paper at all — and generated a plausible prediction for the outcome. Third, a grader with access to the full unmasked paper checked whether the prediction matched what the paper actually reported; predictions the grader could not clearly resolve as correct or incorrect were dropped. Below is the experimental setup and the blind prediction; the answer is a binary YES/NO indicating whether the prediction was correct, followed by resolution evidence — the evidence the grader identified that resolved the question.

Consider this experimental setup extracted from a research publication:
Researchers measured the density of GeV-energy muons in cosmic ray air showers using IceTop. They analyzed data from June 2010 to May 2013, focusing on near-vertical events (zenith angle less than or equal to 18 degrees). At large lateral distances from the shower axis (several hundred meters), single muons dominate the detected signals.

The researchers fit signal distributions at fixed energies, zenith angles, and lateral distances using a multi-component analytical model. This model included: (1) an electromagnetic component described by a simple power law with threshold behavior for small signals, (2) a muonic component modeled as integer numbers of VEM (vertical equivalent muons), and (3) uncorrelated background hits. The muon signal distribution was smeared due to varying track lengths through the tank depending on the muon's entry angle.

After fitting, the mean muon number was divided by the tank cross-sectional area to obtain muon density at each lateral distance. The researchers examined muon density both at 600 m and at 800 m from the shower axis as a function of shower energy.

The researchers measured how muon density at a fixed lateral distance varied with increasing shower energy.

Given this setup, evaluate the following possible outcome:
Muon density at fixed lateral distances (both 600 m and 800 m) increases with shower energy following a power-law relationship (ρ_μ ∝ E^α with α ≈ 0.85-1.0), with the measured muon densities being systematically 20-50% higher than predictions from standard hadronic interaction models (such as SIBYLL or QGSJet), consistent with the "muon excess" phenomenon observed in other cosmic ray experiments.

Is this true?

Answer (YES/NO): NO